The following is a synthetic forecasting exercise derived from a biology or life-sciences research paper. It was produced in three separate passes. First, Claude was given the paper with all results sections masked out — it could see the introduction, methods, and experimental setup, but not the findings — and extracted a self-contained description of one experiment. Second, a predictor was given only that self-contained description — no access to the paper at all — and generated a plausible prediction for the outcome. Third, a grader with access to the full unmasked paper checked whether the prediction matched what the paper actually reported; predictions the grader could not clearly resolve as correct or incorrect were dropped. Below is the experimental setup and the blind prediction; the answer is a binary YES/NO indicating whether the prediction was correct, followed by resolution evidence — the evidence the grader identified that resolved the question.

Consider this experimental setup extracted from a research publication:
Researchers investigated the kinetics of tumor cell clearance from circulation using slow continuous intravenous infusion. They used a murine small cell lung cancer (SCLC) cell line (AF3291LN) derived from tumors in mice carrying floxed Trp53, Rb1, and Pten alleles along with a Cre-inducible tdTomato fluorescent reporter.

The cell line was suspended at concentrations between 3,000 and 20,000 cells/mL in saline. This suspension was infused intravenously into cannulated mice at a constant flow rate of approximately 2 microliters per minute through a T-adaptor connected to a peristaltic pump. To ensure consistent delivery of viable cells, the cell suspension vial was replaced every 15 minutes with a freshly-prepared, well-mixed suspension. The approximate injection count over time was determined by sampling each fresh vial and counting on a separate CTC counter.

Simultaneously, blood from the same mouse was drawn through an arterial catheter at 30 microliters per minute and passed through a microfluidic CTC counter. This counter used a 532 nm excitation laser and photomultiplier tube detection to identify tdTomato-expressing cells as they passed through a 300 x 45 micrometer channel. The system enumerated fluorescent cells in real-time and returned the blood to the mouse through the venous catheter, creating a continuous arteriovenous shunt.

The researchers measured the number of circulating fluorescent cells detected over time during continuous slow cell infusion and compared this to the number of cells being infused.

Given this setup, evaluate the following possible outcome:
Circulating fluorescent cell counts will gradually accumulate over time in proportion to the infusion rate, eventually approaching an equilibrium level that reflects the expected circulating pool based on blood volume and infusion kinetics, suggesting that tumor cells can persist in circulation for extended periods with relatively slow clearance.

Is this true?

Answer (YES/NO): NO